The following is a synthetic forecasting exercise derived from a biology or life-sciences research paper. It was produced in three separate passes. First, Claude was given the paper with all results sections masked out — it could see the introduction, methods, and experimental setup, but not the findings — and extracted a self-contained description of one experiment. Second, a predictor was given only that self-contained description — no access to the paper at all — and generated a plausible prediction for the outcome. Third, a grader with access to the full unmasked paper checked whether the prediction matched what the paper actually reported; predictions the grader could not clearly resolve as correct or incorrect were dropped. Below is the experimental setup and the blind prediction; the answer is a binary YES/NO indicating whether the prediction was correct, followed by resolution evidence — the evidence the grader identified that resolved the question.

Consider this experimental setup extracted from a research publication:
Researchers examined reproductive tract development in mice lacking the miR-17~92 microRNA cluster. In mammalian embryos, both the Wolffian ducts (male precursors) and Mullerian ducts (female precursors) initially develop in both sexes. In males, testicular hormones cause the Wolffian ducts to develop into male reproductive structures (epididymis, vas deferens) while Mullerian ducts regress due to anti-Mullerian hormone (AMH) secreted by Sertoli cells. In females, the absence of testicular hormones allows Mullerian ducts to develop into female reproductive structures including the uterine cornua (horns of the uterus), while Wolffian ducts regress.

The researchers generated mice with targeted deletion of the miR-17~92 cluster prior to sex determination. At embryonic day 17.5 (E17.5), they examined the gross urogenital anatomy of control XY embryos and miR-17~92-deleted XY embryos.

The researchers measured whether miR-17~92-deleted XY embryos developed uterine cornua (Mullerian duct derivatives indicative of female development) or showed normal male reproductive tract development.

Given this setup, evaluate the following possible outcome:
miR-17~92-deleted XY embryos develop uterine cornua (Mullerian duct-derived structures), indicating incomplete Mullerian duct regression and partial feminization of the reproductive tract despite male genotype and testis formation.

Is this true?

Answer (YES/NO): NO